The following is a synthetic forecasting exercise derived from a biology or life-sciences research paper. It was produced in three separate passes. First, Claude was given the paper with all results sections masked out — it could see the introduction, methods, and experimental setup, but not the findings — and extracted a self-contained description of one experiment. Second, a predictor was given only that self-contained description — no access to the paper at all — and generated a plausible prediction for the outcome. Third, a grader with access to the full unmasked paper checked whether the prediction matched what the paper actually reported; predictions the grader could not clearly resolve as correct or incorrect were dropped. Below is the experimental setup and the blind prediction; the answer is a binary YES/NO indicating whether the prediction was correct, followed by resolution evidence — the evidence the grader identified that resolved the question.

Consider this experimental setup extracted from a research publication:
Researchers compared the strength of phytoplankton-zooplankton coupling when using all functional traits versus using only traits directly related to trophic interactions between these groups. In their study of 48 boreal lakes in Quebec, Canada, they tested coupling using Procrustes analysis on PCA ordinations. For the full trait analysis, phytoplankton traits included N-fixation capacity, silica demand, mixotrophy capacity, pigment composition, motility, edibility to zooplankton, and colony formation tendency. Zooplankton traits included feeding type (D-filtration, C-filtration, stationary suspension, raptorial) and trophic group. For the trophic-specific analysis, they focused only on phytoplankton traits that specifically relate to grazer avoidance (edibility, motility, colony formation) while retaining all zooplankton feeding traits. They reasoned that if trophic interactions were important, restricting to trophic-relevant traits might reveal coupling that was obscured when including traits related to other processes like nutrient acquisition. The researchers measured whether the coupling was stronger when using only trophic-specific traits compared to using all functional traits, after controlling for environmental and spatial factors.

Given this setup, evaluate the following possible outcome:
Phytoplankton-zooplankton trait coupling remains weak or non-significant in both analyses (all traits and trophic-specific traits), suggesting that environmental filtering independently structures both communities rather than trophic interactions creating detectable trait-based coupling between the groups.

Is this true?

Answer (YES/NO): NO